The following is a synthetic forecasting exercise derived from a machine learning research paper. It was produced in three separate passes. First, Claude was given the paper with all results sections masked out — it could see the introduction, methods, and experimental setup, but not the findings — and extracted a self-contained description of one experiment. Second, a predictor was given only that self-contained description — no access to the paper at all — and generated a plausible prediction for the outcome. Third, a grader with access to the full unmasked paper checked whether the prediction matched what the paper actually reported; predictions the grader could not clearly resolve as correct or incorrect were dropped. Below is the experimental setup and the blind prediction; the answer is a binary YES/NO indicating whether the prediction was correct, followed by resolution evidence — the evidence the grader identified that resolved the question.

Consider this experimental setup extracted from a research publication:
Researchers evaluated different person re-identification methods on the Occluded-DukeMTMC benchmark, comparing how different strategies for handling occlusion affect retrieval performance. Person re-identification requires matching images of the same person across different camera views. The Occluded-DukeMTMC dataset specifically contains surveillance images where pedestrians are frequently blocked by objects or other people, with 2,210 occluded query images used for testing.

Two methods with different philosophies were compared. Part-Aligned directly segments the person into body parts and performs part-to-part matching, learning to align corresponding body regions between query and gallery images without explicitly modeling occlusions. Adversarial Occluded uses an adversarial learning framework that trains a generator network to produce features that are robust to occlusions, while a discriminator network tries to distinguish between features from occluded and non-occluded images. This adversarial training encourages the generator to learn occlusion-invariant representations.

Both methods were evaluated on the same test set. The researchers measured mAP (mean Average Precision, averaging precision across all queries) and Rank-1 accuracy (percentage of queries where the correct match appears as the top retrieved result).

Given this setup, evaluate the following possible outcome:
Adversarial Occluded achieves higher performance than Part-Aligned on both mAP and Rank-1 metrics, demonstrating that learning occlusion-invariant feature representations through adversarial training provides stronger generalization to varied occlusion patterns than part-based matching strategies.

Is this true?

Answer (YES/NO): YES